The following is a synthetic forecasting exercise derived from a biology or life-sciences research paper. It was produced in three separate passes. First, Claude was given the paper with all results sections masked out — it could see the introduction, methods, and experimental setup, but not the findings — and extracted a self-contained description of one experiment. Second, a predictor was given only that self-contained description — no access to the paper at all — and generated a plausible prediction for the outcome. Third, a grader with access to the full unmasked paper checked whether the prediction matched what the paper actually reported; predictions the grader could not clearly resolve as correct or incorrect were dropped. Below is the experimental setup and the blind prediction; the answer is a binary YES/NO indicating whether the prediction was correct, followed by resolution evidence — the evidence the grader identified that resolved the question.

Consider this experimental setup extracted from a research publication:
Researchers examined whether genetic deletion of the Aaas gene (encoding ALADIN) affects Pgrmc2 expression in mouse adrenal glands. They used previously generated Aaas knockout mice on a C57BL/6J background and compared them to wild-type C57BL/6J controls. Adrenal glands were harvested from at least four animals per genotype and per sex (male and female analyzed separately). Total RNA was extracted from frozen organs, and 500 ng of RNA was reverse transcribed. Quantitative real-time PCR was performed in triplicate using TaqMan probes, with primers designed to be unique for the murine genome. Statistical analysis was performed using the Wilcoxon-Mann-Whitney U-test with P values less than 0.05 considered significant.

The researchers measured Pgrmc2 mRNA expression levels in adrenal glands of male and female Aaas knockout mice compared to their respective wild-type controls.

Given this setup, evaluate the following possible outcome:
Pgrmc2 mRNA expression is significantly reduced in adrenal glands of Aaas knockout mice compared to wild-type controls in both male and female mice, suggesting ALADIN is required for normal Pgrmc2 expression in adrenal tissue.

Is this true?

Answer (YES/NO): NO